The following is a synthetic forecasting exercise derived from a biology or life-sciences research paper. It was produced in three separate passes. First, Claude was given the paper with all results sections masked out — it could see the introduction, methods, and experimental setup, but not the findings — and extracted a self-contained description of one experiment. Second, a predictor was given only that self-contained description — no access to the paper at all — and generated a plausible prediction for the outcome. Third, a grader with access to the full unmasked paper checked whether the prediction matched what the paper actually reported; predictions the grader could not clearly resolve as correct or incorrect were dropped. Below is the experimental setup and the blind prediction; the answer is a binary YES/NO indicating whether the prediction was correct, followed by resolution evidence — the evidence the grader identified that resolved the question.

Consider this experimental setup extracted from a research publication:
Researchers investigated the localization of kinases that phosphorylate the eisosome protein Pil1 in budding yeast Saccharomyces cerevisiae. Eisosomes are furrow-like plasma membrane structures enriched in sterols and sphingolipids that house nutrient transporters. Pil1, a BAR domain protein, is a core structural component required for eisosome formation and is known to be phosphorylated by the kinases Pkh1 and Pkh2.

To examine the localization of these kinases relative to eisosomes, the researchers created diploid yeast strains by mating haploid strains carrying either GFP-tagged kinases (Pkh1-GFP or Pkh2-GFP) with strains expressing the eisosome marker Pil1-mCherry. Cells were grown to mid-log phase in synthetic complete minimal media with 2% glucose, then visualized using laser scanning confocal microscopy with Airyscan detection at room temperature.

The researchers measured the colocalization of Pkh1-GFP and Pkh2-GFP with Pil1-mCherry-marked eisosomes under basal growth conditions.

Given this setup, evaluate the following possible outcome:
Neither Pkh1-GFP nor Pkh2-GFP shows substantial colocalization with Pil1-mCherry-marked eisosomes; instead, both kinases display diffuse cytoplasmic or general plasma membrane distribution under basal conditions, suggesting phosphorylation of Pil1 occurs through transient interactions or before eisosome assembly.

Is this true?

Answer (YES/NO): NO